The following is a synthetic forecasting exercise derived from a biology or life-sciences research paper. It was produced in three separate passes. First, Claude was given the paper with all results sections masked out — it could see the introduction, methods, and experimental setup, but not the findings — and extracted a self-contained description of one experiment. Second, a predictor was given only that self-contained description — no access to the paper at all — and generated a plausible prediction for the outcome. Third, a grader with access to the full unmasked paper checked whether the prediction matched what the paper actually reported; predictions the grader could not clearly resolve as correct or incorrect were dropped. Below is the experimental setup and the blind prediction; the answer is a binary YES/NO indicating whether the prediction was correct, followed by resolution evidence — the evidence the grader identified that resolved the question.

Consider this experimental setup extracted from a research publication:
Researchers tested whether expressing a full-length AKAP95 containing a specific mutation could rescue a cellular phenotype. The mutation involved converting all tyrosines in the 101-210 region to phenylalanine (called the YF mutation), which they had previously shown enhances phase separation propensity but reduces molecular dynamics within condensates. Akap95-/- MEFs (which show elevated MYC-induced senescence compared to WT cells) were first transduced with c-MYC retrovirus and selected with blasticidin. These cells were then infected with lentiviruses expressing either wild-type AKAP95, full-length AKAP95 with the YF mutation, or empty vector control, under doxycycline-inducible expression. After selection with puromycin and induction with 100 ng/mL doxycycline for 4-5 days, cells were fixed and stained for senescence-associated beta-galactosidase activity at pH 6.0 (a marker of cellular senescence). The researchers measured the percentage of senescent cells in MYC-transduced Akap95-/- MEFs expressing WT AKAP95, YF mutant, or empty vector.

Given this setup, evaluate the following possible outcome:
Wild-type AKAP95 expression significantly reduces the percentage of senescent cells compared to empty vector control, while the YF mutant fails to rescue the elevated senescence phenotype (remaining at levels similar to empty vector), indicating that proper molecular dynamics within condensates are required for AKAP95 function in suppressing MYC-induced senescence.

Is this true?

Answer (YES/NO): YES